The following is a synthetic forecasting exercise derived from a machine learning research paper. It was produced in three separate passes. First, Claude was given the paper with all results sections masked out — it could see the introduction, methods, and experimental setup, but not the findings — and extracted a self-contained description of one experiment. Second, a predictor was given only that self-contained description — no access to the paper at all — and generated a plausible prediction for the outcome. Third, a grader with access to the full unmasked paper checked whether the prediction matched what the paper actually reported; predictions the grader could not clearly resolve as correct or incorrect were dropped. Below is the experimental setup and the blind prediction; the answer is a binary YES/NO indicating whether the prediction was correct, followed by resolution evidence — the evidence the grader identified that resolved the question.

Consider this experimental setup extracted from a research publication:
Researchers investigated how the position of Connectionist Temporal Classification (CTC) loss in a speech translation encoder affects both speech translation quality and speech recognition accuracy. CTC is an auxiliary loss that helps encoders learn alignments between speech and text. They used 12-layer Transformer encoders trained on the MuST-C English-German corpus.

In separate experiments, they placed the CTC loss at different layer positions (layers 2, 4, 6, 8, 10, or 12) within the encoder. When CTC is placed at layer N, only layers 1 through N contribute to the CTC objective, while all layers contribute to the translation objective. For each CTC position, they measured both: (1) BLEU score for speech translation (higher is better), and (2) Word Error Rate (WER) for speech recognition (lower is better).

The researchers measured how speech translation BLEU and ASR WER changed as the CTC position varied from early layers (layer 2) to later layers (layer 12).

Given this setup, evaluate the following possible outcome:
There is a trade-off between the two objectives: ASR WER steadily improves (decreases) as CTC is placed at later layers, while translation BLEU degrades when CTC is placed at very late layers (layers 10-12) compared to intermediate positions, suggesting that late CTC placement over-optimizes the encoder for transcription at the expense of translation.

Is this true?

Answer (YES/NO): NO